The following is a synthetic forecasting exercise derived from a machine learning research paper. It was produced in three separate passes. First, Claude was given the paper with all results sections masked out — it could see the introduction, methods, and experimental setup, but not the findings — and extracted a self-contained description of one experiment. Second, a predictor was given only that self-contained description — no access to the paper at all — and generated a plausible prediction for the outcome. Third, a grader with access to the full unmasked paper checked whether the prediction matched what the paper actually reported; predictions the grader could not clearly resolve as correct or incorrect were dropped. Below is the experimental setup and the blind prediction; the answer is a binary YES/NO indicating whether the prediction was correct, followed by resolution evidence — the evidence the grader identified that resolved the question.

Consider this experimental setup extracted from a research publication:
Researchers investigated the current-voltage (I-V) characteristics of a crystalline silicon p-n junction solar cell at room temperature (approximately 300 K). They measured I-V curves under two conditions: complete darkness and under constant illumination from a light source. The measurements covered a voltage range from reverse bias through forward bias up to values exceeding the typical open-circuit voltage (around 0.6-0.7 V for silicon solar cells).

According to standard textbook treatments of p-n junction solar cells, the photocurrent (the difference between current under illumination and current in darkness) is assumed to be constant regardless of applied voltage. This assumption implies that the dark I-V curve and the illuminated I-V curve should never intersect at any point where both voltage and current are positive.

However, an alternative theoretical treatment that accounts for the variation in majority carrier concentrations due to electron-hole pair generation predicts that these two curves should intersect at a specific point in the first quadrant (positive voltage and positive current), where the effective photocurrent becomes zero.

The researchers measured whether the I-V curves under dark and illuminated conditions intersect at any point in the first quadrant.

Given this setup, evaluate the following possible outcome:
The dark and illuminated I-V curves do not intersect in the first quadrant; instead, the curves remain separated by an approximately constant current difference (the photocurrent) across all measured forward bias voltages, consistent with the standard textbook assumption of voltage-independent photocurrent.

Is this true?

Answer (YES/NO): NO